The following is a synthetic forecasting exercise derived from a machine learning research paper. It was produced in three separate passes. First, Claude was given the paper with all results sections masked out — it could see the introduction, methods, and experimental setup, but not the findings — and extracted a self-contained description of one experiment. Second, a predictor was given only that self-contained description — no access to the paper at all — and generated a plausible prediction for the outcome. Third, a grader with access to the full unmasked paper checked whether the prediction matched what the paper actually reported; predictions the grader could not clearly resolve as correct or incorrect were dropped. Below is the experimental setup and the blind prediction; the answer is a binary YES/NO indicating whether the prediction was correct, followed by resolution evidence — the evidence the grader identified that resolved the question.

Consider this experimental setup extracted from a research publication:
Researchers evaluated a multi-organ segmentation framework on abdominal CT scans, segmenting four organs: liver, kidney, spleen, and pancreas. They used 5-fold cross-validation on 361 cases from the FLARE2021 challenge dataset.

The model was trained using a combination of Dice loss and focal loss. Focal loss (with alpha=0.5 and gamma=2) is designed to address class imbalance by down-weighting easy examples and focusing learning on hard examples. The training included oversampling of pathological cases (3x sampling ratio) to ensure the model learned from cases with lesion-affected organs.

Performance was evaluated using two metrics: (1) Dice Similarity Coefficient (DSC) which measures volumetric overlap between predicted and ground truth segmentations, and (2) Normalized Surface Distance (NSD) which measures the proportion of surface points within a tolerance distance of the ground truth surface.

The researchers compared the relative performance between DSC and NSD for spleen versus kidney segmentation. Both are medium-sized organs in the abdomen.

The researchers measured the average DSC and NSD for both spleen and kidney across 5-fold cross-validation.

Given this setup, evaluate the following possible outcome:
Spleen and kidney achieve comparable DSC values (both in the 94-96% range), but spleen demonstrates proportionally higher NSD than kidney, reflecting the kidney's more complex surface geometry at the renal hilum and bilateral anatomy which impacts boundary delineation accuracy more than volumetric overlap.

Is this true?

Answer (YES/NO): YES